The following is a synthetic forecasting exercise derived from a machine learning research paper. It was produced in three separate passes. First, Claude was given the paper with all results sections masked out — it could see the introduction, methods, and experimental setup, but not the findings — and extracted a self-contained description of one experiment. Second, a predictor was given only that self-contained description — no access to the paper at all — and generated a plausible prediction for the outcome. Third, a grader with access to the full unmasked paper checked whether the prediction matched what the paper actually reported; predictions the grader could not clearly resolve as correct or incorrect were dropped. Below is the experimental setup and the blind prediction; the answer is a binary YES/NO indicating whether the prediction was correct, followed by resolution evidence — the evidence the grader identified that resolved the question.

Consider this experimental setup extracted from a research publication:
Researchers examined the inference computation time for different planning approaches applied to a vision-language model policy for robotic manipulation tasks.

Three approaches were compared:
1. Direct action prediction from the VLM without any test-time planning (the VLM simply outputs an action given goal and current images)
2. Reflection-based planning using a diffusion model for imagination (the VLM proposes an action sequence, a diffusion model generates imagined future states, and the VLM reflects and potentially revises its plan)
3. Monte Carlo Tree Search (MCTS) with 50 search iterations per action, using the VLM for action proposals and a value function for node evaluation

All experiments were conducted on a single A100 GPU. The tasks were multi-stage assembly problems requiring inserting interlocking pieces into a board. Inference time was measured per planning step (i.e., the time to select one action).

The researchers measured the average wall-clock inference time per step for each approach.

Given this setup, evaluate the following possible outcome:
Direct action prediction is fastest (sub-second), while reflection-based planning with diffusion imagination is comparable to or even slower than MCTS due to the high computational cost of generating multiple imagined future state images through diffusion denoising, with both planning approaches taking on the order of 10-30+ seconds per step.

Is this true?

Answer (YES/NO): NO